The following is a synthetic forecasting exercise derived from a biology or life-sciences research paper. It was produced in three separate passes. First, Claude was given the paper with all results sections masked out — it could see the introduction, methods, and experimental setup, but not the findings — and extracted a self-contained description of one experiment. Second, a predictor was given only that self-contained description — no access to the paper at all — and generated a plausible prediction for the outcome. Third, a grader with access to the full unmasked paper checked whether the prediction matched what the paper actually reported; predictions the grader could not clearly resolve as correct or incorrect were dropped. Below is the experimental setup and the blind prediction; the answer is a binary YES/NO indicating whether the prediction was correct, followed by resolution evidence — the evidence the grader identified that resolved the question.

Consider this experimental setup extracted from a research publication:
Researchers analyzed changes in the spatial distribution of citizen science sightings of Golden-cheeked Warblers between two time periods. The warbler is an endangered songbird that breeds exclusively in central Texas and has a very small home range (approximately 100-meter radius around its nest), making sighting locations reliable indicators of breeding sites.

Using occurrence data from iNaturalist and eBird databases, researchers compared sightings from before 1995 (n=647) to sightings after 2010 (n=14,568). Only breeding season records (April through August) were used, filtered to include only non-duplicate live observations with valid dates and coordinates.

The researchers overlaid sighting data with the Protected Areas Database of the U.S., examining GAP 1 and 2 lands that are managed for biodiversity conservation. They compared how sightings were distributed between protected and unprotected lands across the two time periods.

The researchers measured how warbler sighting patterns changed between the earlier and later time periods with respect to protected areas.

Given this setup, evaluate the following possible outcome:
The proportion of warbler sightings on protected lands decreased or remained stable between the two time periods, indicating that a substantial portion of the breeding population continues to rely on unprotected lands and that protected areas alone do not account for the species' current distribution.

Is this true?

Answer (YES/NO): NO